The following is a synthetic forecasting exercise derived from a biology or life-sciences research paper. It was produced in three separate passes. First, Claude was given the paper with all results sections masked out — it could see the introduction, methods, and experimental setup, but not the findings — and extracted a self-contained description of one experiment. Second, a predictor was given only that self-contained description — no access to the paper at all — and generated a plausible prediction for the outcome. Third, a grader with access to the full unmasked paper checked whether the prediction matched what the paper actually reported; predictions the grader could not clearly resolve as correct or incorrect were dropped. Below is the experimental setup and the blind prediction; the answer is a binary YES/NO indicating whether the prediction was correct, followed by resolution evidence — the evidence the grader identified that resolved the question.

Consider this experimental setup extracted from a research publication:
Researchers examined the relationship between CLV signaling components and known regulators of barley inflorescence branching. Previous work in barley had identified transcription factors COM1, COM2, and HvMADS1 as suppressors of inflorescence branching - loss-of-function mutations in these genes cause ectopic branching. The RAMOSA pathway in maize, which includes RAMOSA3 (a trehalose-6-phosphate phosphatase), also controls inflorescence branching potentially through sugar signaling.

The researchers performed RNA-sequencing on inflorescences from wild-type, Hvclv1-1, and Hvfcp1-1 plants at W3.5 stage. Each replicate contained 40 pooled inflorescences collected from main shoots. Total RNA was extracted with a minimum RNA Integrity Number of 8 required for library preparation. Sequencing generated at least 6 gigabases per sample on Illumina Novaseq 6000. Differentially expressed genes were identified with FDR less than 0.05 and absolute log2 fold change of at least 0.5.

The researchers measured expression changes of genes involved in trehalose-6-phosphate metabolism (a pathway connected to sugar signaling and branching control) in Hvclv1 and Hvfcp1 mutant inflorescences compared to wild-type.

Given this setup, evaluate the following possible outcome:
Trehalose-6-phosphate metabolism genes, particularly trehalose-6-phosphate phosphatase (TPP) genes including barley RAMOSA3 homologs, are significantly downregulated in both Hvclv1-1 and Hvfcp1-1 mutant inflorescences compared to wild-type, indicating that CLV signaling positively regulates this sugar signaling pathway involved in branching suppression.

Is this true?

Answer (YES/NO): NO